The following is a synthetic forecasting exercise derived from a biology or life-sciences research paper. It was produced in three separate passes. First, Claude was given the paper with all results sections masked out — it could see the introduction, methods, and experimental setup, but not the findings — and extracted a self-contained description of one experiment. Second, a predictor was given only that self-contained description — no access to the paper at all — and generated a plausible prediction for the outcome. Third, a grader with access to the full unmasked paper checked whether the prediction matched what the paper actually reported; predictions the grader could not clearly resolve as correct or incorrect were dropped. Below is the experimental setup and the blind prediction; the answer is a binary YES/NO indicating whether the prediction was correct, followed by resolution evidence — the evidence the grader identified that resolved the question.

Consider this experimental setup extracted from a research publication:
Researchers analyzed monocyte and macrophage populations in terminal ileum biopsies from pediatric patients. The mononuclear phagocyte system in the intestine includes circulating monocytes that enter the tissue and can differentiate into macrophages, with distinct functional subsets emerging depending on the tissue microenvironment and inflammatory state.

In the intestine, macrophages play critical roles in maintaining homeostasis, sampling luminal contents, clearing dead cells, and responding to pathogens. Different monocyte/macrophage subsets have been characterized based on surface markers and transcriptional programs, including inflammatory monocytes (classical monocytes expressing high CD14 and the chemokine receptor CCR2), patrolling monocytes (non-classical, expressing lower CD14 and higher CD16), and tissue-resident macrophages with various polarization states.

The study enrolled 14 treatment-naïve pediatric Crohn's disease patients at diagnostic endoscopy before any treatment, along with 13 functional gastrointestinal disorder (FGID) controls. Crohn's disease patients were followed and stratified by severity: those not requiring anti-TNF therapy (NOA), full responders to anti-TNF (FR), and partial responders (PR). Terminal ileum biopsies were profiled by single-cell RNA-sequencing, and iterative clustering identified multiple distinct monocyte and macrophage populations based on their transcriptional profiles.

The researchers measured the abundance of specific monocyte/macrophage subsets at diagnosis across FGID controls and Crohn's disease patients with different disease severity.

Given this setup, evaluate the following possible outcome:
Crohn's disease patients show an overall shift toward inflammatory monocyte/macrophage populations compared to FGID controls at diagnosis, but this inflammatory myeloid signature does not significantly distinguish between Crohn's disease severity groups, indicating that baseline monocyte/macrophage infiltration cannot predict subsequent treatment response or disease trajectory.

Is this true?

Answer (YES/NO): NO